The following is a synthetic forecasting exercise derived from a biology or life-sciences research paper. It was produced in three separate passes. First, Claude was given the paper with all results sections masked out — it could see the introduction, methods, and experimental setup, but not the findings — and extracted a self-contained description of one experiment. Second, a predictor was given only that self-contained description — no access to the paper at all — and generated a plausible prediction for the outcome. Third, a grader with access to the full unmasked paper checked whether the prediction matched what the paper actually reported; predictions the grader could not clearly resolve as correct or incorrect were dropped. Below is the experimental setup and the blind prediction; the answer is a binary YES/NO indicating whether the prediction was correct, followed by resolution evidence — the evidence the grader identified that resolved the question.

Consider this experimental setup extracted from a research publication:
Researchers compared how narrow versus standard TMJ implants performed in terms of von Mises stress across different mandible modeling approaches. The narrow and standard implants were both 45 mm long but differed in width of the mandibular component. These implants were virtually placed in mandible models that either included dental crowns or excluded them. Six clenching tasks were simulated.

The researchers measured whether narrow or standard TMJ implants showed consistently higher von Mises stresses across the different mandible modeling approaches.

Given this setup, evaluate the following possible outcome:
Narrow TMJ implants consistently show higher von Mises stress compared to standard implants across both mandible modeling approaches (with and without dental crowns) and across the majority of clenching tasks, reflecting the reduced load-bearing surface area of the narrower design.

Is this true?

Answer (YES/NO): NO